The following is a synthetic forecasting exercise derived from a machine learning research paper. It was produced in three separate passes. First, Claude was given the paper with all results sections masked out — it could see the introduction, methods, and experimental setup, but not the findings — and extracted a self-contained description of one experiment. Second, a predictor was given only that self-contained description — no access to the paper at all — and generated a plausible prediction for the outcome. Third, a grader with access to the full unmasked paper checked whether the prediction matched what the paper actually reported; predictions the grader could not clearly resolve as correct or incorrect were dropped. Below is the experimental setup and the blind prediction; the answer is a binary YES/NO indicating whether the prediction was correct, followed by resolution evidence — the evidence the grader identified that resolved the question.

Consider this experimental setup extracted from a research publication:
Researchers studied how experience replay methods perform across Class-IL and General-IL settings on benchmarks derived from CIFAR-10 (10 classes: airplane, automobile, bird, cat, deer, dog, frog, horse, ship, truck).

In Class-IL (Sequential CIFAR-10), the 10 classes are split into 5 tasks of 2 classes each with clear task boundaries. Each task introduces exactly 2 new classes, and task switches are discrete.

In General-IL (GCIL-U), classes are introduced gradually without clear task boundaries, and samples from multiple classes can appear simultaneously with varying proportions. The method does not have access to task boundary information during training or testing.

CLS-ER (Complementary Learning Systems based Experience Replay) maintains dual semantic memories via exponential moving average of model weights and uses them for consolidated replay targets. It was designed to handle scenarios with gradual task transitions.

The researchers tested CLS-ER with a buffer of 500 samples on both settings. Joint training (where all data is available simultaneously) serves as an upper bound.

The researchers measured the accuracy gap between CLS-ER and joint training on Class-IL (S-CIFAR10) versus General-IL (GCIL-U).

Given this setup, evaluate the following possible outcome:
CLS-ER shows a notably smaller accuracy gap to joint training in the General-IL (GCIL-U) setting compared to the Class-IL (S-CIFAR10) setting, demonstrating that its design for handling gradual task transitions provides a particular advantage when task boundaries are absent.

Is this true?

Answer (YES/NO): NO